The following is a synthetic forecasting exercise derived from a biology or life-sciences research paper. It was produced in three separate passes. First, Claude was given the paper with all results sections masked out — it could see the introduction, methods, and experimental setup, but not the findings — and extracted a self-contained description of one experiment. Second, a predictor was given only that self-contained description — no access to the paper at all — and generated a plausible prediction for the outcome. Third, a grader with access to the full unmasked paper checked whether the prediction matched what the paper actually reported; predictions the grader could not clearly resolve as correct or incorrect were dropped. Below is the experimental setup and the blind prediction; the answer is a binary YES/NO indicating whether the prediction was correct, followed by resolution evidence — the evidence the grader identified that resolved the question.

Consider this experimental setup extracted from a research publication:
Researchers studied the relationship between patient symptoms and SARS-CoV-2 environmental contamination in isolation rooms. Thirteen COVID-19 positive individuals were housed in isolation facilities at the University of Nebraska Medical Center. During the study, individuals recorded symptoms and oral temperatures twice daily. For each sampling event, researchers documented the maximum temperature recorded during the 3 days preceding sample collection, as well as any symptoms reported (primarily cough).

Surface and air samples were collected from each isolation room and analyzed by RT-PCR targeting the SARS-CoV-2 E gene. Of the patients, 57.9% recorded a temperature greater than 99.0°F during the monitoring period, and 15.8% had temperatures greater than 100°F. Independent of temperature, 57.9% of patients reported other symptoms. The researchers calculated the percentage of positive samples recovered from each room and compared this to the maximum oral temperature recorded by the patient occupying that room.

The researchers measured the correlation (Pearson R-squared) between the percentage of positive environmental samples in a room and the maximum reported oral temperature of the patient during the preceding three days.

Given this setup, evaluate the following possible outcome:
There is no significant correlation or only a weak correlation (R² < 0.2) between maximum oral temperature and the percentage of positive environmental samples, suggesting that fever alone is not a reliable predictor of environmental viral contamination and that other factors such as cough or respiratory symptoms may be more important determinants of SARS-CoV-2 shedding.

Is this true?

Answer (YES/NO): YES